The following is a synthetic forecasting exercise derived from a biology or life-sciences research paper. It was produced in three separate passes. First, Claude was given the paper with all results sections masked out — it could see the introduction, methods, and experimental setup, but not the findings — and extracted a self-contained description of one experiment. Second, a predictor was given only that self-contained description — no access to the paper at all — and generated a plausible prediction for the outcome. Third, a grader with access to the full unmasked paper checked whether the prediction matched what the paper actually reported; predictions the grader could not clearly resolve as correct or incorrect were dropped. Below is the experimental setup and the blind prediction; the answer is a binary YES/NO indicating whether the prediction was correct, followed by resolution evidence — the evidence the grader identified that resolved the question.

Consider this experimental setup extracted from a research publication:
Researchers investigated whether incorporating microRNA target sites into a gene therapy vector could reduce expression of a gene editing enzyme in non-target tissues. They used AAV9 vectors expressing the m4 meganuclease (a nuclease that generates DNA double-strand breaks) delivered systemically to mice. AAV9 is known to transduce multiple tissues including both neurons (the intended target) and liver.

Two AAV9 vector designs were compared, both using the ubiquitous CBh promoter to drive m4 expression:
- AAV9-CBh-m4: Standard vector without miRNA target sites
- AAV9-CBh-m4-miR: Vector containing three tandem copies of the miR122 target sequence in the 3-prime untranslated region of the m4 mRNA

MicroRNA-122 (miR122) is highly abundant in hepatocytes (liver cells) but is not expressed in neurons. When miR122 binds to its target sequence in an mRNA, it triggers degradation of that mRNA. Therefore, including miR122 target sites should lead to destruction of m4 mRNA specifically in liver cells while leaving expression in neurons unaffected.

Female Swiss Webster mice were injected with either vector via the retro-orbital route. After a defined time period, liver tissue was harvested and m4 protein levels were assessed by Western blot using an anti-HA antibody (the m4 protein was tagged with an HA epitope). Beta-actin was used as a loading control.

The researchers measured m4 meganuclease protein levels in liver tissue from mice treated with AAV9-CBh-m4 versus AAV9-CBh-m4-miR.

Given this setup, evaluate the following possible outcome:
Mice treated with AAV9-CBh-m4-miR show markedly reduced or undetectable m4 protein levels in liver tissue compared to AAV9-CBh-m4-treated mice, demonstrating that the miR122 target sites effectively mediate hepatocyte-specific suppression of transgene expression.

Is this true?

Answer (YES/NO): YES